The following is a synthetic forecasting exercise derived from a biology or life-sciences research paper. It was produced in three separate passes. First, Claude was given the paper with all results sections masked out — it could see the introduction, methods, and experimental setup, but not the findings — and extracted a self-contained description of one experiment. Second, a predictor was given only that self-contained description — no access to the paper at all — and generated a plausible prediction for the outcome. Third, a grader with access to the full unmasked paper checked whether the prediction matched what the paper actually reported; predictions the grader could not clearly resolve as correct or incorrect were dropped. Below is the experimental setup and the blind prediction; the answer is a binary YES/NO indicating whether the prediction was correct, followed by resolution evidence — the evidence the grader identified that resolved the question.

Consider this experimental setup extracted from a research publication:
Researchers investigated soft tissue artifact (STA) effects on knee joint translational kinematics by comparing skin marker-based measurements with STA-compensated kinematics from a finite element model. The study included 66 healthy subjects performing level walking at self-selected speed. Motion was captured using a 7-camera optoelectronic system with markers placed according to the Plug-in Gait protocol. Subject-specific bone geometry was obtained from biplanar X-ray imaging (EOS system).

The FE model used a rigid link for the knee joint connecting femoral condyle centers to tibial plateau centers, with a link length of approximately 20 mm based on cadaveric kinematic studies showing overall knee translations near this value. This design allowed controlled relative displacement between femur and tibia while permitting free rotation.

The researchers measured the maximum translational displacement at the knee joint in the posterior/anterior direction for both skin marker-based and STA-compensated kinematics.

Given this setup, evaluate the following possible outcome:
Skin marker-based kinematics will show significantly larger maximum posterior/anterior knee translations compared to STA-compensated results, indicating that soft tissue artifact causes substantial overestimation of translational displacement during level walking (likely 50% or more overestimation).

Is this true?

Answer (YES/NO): YES